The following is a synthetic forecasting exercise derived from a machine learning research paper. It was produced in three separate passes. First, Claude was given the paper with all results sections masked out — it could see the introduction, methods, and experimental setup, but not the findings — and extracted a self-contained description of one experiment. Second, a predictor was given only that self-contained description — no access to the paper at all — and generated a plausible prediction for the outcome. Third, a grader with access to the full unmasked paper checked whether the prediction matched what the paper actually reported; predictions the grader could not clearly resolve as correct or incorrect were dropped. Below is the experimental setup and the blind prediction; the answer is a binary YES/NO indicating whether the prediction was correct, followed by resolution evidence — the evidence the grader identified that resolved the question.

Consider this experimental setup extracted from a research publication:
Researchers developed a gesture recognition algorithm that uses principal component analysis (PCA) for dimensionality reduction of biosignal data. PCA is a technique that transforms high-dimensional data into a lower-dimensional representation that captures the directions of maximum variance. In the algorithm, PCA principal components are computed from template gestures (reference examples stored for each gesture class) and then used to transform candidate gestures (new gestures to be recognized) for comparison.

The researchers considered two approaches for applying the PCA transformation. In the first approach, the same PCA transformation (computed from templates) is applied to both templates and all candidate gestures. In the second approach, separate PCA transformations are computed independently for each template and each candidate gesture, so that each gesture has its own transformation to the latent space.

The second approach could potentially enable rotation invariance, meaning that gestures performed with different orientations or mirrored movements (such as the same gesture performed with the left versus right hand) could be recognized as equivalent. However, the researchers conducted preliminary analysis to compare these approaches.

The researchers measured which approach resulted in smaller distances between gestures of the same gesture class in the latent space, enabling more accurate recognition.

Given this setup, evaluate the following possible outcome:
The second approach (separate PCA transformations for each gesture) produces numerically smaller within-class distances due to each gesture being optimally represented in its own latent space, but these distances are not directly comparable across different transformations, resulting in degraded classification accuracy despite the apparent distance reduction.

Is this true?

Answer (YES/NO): NO